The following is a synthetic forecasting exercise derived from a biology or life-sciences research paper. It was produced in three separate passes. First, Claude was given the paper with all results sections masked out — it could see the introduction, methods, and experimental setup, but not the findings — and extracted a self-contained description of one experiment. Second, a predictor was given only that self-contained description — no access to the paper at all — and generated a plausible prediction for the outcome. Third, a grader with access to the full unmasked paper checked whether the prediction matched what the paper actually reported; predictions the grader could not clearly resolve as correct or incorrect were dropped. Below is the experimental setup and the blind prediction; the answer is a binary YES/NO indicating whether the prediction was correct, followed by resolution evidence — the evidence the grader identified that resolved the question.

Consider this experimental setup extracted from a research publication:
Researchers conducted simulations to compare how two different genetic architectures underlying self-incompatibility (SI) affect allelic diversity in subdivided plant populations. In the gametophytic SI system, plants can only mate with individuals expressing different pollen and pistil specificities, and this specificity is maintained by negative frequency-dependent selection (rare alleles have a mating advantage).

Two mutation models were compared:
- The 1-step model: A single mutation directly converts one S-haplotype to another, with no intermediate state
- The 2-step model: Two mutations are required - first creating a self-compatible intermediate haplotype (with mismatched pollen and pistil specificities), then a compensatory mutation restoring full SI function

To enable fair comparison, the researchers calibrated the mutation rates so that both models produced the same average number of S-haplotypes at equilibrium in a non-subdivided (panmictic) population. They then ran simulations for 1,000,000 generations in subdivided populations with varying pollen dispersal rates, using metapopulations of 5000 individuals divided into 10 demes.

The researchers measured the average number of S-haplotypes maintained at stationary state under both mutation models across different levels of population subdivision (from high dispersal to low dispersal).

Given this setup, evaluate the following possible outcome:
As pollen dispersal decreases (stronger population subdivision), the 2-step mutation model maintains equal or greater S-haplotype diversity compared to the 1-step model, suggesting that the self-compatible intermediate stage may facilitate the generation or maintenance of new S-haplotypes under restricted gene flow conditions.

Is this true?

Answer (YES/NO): YES